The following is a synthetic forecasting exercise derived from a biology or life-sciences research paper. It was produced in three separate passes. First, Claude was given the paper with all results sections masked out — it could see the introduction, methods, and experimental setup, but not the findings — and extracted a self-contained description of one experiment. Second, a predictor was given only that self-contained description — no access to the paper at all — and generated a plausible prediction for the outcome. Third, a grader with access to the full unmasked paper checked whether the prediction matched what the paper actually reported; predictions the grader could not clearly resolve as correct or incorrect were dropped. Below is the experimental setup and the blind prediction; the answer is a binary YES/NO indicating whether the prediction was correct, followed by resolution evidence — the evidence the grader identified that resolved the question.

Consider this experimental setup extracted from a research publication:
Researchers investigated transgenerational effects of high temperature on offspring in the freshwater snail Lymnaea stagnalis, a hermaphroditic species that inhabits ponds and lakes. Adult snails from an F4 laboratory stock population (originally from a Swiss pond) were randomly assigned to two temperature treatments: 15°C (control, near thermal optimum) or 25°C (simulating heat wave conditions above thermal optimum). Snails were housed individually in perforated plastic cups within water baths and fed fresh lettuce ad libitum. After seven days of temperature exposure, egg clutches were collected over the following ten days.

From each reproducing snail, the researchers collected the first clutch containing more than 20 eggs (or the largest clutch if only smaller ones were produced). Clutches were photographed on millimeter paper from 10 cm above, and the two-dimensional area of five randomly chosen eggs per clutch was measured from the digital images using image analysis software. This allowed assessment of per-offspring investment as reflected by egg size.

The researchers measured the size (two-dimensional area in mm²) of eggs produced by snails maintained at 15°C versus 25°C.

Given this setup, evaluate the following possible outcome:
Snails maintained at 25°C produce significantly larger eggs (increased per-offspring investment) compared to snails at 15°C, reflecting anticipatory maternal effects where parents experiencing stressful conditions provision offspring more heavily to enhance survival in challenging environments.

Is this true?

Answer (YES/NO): NO